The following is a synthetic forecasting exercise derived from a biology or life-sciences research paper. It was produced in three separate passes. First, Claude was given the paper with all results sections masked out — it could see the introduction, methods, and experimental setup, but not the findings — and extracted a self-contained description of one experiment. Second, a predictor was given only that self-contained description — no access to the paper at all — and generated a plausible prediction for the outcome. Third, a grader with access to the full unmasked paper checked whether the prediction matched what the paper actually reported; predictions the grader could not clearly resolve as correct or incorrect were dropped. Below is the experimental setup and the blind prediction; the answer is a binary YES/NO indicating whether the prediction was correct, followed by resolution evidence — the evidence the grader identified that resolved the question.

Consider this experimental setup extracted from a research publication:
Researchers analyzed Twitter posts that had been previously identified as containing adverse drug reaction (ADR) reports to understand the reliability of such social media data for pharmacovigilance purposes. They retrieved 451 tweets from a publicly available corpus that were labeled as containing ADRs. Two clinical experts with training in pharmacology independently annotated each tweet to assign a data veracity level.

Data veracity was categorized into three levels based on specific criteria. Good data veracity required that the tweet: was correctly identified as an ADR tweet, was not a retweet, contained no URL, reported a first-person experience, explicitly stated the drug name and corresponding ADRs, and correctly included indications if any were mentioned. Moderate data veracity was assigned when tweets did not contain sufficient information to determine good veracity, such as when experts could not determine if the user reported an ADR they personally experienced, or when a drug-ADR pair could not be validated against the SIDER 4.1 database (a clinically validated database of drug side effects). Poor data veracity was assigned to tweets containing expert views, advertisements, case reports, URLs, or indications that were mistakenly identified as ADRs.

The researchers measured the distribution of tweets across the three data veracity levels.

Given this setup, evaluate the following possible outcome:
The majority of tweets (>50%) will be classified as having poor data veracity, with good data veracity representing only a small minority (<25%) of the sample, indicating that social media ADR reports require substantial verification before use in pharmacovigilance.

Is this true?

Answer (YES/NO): NO